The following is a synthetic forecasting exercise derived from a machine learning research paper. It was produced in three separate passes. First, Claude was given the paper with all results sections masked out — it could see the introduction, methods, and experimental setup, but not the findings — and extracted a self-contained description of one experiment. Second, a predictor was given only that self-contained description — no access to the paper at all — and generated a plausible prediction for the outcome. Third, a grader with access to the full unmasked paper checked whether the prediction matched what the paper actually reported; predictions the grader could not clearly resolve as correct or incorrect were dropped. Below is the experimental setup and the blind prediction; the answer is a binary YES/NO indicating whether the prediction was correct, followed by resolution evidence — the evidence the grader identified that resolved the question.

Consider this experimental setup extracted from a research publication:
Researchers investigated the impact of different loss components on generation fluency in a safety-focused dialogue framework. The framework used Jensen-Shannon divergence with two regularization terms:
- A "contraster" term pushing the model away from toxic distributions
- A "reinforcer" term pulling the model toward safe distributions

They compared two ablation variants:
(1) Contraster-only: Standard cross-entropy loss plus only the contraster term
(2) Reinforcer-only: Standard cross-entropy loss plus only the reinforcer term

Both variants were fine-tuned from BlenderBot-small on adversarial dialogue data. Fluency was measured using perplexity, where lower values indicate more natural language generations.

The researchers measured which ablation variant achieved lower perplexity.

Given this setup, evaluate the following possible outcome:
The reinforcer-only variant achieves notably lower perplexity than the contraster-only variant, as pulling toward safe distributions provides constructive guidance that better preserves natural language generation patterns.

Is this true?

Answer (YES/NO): YES